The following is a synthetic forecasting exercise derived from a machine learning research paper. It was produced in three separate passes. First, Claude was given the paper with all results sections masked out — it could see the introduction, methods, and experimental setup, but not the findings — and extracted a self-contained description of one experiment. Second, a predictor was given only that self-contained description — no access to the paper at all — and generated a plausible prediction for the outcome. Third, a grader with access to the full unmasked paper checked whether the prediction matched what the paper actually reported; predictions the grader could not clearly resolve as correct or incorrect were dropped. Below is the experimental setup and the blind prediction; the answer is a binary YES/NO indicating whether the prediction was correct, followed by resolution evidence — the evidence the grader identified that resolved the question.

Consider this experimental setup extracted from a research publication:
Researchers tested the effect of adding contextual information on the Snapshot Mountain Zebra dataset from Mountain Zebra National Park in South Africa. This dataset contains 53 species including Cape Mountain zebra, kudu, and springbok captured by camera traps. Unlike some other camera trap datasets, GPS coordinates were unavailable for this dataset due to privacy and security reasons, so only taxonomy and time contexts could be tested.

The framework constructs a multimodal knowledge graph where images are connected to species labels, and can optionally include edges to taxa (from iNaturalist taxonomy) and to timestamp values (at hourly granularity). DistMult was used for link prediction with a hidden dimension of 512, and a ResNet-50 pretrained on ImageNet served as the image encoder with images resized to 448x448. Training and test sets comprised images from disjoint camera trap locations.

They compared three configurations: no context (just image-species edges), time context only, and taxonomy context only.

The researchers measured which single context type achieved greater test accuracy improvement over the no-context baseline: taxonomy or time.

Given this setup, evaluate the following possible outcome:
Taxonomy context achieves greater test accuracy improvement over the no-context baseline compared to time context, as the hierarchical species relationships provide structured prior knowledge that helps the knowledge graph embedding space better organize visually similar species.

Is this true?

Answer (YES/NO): NO